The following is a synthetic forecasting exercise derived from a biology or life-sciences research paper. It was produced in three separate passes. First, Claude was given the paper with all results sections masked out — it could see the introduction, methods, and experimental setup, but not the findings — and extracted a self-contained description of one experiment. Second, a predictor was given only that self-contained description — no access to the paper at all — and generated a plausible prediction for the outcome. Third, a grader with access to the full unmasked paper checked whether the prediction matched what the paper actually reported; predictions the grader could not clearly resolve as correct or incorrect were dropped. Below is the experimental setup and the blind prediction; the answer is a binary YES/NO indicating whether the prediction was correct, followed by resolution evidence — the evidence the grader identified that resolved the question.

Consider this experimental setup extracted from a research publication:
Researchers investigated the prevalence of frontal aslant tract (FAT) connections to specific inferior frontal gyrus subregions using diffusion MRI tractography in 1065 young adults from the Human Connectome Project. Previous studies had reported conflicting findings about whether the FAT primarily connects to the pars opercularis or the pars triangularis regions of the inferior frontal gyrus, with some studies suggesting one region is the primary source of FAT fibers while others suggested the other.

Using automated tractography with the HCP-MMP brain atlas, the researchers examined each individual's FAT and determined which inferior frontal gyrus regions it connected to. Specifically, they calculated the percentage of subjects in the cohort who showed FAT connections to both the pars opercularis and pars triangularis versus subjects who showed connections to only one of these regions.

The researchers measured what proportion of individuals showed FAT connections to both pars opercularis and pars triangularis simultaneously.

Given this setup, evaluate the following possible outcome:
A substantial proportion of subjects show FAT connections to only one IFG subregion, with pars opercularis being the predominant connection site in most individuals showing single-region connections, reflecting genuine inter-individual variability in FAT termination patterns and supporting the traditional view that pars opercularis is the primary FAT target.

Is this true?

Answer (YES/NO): NO